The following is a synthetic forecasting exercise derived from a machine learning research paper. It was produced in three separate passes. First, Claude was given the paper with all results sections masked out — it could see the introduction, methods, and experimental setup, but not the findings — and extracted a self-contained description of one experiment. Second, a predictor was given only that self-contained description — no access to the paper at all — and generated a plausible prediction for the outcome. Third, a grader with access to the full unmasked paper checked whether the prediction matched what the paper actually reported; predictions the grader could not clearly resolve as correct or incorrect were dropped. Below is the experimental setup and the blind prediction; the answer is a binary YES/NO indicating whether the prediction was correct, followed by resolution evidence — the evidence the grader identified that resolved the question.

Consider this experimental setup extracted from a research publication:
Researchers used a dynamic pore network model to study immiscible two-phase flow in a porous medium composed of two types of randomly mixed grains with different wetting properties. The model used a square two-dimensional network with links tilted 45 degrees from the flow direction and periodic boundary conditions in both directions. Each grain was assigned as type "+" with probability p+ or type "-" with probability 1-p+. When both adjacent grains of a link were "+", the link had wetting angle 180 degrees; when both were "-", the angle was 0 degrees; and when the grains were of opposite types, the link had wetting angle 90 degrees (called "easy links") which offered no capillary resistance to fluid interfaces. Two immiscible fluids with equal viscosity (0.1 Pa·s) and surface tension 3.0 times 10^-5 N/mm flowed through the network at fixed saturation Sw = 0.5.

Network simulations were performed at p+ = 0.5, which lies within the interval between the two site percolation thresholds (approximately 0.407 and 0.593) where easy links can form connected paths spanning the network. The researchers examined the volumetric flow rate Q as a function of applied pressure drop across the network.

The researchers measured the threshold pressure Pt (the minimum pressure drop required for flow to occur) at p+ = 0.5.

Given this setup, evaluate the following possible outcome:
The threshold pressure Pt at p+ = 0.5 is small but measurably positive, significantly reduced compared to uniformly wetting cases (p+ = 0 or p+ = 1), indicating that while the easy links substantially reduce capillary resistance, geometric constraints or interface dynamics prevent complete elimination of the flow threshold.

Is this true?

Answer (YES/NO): NO